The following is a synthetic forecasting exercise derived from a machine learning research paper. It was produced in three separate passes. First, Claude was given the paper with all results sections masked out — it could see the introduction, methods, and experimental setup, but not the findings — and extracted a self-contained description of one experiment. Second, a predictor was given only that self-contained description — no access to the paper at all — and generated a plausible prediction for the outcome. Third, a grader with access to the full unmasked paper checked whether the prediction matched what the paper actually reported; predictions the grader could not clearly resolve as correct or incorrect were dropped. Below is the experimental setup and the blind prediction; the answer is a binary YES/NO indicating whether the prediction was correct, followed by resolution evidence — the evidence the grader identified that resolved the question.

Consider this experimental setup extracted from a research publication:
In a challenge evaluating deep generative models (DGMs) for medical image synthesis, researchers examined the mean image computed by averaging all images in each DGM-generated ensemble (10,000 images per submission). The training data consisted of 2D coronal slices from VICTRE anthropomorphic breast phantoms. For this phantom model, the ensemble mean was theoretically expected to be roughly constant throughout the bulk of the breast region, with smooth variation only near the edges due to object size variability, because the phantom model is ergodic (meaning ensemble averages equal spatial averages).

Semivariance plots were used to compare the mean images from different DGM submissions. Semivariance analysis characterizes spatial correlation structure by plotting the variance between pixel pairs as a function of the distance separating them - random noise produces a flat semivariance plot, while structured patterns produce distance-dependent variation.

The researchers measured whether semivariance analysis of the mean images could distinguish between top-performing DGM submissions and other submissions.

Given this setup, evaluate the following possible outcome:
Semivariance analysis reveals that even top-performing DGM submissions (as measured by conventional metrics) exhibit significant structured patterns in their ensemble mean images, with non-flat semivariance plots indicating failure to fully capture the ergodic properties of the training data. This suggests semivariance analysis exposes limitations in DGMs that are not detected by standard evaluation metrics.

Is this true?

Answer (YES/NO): NO